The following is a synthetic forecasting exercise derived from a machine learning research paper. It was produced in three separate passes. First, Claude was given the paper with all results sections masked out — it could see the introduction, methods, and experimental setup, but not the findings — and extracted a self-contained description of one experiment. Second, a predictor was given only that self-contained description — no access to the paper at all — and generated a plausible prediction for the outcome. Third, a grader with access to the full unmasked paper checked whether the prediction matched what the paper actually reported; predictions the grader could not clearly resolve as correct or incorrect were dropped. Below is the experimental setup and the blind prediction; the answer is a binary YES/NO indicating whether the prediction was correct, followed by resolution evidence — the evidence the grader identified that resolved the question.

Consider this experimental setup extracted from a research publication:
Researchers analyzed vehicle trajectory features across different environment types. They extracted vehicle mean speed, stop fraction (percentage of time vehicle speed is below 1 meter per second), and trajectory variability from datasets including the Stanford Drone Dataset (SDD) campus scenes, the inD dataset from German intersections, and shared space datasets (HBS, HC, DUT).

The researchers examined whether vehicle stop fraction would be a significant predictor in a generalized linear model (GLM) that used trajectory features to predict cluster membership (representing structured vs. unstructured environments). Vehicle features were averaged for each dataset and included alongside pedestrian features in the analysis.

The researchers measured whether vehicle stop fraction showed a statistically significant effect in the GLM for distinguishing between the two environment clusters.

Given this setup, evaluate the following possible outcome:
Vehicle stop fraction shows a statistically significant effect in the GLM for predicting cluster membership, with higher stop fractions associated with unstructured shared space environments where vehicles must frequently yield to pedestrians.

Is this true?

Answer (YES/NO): NO